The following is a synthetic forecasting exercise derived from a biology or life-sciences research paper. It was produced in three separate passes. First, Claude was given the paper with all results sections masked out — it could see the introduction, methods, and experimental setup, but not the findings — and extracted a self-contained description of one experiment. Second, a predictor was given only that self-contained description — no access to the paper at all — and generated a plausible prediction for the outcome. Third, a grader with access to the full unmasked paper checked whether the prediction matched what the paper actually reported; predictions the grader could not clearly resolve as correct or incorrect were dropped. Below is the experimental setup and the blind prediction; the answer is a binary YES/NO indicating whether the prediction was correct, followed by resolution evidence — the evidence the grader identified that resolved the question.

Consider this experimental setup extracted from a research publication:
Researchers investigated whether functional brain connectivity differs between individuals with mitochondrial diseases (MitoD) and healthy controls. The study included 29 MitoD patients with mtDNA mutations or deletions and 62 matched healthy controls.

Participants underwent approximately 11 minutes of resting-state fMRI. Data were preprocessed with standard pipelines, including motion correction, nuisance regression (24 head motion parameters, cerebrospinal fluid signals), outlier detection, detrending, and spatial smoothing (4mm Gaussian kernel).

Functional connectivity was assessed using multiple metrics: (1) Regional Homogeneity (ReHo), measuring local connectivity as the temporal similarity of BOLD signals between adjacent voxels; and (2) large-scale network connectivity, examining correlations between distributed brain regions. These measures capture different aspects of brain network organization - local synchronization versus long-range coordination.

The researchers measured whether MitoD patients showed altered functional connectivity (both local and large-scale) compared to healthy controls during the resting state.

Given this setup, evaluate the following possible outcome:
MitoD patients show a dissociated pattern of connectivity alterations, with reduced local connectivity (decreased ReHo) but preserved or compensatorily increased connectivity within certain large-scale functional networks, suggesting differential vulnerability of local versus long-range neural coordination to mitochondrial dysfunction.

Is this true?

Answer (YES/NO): NO